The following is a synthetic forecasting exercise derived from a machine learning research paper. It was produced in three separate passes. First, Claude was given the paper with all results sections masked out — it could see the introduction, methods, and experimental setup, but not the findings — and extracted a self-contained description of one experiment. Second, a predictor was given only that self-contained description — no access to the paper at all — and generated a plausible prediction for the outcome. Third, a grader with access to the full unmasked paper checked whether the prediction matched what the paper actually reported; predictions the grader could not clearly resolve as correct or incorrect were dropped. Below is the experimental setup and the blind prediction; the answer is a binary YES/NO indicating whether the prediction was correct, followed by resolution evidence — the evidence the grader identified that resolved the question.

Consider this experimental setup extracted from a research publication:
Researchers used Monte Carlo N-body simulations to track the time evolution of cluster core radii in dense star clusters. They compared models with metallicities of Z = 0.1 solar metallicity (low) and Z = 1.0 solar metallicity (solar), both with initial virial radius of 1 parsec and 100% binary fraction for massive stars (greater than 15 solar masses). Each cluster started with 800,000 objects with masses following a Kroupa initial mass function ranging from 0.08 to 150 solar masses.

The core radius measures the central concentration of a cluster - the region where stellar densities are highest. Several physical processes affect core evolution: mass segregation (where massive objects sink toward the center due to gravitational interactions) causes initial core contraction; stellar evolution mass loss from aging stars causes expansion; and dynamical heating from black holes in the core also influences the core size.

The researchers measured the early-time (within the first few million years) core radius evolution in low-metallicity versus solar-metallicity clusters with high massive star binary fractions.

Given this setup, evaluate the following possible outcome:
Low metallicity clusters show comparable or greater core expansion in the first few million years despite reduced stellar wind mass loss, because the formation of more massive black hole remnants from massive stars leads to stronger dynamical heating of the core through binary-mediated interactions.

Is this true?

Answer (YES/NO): NO